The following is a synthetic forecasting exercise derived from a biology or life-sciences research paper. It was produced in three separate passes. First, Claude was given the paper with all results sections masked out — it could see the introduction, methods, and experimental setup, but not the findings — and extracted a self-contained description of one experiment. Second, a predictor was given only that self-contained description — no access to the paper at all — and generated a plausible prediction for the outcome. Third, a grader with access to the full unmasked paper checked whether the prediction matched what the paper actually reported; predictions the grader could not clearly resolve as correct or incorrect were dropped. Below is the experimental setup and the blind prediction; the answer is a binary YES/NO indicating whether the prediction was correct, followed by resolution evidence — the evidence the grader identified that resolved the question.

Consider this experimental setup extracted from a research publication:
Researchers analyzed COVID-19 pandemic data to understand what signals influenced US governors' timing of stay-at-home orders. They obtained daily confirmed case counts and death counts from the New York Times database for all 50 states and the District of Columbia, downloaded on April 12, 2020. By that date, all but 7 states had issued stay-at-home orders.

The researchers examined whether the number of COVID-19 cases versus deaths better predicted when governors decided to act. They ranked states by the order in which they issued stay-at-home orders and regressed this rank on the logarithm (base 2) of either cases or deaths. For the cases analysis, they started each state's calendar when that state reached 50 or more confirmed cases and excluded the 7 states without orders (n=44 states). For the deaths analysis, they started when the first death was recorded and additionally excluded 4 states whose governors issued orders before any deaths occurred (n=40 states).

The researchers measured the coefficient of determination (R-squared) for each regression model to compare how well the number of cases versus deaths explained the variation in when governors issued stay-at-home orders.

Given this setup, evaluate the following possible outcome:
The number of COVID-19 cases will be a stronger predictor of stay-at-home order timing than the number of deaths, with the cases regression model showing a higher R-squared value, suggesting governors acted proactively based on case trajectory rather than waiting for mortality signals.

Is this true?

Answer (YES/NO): YES